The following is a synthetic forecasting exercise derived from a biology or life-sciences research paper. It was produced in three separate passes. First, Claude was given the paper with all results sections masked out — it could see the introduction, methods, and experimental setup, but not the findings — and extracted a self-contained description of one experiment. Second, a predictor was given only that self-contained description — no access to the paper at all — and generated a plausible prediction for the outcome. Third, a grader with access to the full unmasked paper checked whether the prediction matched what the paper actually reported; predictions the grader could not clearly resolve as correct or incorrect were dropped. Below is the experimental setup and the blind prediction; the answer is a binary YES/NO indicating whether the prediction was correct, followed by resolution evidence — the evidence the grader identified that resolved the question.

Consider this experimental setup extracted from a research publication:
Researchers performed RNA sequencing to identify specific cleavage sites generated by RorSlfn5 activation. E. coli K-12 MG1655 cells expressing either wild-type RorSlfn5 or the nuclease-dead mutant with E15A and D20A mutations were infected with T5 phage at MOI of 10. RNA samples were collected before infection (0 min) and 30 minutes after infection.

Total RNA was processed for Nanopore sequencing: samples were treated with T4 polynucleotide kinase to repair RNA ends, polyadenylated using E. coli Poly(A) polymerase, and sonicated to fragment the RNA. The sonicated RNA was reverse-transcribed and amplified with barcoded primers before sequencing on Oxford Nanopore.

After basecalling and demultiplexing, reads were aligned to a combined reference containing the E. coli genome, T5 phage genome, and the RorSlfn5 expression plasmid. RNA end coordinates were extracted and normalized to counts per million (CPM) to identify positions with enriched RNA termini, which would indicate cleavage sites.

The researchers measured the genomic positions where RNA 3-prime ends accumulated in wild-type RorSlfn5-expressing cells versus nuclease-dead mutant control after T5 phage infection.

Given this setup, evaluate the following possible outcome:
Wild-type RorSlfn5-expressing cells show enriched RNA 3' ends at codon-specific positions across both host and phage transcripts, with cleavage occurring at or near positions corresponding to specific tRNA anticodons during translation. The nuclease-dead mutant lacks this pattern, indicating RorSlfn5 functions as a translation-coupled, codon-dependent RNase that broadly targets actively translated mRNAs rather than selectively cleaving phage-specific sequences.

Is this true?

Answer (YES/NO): NO